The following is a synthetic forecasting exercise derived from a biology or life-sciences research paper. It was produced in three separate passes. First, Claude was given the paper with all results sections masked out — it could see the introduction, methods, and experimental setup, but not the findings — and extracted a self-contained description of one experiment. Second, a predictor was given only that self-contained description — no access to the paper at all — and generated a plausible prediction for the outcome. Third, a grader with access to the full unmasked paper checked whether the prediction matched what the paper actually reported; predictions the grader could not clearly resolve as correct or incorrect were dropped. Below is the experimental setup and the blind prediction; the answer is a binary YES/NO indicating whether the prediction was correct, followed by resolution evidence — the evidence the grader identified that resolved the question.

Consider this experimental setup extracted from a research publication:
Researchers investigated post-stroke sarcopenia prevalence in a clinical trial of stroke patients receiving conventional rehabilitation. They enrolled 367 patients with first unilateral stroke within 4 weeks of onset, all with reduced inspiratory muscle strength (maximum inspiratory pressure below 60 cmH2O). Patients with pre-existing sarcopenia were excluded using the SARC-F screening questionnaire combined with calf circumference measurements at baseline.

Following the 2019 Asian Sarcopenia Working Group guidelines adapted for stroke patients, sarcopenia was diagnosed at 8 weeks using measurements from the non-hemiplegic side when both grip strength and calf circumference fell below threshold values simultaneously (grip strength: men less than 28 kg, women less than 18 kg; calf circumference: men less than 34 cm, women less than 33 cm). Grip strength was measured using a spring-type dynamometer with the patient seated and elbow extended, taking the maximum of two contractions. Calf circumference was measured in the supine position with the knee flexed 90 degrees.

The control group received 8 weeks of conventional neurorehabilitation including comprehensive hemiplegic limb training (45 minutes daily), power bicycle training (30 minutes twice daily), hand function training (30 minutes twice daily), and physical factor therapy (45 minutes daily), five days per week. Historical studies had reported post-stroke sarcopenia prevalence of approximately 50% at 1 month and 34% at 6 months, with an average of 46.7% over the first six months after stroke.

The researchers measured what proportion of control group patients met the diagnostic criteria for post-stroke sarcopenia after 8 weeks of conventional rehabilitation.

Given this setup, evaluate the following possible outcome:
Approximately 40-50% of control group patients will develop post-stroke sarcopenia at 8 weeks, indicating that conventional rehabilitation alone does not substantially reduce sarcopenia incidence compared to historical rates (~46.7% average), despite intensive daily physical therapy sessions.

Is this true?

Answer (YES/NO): NO